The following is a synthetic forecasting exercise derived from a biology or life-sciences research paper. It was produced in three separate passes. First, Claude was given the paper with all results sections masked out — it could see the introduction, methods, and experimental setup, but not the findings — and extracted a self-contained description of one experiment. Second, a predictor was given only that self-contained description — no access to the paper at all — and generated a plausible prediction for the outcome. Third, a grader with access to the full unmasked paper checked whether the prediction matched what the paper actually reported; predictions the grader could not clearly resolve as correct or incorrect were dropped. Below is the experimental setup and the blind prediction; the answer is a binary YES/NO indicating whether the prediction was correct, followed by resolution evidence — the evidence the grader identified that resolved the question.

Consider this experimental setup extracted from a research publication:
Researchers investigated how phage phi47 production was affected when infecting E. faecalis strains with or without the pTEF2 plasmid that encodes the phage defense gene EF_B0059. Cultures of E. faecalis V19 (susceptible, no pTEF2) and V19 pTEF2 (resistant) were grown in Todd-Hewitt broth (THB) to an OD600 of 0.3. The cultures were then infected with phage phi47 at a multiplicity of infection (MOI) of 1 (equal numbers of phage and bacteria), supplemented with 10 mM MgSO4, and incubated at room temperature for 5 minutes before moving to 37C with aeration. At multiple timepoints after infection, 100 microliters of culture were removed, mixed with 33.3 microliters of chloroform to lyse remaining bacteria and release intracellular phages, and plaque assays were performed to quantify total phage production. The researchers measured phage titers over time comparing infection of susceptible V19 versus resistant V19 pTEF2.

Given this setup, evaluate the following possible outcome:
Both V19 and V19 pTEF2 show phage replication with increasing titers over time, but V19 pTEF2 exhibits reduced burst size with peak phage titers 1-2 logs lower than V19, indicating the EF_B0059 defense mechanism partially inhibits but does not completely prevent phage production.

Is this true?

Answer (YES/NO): NO